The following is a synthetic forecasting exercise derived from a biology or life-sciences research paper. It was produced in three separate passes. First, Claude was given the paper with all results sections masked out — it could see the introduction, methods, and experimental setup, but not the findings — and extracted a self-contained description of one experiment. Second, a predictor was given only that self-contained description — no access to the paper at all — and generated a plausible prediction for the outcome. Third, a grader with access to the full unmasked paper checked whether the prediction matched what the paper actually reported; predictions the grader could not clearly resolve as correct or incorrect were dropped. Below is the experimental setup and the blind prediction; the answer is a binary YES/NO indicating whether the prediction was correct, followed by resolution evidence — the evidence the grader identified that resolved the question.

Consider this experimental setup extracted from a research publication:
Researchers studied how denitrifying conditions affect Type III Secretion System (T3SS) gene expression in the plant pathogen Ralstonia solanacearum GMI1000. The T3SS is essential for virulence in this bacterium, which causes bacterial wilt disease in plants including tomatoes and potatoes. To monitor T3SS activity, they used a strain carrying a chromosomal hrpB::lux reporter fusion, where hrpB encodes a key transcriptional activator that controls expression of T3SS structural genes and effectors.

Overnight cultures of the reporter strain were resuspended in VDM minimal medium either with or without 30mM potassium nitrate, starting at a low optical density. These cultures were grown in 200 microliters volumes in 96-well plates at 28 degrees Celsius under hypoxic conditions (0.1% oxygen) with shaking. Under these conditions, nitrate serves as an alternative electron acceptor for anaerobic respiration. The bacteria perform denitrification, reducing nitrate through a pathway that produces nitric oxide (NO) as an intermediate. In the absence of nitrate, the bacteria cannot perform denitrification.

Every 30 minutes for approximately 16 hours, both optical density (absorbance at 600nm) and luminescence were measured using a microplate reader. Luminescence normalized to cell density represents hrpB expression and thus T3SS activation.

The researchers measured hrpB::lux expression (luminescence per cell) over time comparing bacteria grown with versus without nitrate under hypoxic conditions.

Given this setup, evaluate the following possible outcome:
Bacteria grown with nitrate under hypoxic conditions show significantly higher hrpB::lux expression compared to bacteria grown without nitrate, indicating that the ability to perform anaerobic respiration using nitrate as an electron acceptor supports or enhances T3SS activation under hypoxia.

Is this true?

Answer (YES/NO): YES